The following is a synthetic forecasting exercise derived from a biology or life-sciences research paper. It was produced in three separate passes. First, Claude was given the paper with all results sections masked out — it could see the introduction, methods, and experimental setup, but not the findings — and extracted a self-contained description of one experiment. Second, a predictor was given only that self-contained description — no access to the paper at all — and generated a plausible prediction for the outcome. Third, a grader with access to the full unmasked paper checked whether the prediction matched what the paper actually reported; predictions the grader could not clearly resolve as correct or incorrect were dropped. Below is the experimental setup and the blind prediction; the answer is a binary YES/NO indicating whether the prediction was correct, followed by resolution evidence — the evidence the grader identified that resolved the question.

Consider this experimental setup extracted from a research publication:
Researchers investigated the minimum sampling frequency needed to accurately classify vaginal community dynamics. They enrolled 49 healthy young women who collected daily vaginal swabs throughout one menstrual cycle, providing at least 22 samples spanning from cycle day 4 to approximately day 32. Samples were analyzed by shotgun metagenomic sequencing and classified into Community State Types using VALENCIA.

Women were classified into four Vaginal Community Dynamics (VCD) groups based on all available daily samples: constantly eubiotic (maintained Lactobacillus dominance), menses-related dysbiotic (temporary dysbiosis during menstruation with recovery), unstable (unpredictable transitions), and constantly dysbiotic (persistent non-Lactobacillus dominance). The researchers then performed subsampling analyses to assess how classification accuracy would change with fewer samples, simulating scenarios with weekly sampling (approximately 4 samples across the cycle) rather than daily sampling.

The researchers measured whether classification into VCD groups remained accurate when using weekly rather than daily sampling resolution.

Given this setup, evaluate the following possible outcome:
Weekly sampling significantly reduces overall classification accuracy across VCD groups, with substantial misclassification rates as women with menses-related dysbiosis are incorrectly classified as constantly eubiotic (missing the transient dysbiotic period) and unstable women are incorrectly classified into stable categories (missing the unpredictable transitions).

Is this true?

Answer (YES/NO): NO